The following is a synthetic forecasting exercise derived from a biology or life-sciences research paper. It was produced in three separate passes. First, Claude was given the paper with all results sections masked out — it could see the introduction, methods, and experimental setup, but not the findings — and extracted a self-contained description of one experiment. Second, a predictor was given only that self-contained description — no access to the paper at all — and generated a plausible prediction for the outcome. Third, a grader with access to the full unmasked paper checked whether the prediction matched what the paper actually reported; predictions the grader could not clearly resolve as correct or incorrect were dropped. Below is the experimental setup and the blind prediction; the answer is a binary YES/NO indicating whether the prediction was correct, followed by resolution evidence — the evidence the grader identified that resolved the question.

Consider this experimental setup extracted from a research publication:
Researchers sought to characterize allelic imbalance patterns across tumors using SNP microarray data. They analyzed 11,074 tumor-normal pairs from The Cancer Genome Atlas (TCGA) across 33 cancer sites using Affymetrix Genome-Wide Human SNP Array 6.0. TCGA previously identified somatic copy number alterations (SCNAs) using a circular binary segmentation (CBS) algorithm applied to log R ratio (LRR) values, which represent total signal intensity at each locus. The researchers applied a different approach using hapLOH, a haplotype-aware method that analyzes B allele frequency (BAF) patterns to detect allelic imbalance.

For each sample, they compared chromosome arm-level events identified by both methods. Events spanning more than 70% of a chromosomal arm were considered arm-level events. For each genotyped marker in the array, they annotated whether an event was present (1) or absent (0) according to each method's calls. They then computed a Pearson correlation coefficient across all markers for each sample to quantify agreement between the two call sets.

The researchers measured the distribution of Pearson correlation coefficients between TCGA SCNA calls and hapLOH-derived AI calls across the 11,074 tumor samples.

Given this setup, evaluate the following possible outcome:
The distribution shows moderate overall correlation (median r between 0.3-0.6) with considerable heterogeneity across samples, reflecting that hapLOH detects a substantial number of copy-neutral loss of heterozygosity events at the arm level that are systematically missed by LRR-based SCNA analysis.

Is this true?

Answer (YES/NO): NO